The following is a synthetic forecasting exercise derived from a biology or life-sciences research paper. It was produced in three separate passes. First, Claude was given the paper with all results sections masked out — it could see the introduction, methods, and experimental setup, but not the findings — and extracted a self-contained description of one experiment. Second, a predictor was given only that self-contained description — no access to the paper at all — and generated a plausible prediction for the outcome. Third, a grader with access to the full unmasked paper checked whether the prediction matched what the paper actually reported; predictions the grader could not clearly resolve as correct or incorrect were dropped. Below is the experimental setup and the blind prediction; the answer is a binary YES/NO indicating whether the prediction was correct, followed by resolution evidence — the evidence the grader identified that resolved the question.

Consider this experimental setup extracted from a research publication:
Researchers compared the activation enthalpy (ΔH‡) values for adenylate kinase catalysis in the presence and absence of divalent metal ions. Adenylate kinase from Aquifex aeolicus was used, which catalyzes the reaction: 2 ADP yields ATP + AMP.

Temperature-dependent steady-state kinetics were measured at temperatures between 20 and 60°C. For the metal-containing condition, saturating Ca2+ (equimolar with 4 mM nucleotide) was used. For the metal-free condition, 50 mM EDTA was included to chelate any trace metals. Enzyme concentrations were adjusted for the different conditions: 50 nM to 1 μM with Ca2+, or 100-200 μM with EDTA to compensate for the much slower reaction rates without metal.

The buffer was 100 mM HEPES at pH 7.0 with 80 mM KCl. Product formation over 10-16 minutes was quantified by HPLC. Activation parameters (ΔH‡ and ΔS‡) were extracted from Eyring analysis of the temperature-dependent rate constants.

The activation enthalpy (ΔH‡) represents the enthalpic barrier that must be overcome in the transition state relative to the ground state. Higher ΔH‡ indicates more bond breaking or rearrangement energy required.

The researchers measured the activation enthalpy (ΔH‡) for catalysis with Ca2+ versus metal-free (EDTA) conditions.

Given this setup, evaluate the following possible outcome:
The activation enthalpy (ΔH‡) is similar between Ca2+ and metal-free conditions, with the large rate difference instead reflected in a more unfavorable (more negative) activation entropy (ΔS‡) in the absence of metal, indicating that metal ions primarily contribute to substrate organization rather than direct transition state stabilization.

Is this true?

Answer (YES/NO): NO